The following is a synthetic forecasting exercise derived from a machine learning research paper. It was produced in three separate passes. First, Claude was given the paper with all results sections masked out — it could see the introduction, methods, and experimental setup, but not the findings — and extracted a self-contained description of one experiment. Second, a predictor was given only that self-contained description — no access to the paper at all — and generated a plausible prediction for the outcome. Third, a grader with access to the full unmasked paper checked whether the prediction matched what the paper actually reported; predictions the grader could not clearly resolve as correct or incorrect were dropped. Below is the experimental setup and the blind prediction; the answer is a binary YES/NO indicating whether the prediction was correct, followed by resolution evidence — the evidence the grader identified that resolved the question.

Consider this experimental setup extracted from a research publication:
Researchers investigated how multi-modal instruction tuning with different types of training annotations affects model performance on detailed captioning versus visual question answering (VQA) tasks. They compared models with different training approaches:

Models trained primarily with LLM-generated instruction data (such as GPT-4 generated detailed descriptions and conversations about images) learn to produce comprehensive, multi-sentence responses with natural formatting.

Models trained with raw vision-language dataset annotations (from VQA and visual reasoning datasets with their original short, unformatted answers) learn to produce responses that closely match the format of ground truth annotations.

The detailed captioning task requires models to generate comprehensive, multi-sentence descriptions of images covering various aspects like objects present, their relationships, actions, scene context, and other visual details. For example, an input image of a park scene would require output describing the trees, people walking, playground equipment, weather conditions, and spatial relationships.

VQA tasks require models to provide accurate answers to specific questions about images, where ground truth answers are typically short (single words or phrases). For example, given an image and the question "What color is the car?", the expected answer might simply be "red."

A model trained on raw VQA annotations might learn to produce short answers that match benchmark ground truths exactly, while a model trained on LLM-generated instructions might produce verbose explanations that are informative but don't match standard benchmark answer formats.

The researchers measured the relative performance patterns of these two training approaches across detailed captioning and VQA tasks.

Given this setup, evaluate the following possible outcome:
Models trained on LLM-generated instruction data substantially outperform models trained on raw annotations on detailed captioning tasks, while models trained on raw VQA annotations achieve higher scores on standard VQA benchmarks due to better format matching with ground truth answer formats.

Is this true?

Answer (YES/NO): NO